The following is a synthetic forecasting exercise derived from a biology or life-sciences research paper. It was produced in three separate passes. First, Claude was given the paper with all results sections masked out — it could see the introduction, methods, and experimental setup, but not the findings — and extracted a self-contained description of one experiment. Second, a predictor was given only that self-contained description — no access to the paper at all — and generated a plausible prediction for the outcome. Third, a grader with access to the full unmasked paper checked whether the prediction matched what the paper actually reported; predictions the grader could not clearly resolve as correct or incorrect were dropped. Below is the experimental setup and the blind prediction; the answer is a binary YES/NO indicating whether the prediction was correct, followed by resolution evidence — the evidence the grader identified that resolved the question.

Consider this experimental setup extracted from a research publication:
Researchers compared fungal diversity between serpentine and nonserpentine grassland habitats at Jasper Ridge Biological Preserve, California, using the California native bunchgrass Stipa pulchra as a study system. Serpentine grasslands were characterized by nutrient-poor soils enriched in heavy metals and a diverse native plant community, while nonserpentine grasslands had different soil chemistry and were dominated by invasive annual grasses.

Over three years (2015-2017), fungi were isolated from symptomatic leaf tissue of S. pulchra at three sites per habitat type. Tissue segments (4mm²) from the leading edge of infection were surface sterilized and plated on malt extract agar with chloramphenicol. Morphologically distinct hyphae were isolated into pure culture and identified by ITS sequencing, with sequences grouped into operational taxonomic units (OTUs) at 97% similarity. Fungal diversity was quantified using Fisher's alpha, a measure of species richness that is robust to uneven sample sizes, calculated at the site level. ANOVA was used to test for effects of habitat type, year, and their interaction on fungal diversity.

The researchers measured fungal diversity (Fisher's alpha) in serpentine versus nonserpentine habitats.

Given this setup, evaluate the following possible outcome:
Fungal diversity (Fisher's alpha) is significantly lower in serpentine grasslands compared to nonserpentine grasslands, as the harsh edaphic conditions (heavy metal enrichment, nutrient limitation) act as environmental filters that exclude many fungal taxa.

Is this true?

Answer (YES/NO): NO